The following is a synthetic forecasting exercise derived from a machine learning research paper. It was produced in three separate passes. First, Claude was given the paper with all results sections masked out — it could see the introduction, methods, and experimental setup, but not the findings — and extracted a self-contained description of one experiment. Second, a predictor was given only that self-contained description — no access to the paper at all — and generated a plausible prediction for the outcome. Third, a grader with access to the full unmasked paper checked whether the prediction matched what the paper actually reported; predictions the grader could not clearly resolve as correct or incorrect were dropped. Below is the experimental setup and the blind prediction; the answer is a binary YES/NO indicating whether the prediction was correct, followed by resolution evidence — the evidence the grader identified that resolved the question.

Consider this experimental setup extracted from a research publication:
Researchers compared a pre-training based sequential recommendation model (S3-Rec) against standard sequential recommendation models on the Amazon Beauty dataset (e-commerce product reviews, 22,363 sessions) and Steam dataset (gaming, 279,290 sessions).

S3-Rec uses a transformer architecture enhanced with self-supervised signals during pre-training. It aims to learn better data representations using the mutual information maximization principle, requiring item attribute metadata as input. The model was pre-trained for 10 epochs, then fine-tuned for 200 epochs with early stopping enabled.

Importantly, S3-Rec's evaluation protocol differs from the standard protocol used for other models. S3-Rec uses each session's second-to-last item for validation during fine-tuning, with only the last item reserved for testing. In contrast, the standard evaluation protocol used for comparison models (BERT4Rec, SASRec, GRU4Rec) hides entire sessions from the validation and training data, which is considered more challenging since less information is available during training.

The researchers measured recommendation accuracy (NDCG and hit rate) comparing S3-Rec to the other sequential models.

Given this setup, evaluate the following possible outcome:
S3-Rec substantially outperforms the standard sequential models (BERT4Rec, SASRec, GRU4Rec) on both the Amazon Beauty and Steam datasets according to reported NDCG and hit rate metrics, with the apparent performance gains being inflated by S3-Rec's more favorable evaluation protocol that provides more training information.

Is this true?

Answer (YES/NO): NO